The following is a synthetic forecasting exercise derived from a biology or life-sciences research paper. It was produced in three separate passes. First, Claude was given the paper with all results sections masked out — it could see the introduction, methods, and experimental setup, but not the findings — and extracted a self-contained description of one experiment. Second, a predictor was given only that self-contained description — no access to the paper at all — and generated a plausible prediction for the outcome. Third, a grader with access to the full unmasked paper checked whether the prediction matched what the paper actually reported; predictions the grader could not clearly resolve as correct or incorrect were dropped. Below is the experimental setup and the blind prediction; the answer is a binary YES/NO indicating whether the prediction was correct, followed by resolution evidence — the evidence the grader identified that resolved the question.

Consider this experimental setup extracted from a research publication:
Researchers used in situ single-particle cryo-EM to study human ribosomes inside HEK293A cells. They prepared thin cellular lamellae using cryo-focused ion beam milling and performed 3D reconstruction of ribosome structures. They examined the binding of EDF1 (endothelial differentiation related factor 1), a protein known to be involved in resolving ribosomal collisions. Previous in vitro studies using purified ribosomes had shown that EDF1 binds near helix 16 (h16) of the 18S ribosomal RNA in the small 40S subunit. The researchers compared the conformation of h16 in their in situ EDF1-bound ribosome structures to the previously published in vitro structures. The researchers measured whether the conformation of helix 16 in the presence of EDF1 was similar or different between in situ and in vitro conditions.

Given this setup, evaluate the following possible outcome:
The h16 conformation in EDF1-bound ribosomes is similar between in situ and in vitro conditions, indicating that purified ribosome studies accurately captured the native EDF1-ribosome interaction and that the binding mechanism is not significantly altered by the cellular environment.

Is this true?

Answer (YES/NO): NO